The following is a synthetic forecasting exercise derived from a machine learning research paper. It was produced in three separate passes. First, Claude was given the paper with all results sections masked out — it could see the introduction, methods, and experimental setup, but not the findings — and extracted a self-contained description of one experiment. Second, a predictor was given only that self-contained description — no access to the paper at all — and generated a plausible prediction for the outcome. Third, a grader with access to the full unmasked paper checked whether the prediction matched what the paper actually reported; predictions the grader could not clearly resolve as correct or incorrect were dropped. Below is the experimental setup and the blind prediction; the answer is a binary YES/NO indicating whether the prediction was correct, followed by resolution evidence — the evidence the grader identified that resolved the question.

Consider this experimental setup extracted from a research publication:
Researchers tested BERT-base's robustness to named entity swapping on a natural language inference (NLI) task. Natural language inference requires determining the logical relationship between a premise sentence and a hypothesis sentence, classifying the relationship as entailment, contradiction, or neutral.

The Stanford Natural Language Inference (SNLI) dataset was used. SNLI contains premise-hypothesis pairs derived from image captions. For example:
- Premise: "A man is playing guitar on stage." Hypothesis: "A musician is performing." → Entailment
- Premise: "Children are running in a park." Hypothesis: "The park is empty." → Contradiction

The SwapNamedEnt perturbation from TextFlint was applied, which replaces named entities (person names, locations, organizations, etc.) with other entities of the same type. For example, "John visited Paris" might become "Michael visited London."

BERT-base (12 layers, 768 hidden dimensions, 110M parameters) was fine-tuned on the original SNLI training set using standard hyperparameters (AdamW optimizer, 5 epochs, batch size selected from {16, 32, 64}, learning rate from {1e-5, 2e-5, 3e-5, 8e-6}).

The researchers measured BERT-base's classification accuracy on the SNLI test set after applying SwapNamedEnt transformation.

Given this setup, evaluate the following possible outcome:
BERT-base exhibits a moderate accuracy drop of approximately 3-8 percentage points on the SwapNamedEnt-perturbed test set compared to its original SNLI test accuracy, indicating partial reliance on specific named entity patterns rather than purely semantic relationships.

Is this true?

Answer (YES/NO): NO